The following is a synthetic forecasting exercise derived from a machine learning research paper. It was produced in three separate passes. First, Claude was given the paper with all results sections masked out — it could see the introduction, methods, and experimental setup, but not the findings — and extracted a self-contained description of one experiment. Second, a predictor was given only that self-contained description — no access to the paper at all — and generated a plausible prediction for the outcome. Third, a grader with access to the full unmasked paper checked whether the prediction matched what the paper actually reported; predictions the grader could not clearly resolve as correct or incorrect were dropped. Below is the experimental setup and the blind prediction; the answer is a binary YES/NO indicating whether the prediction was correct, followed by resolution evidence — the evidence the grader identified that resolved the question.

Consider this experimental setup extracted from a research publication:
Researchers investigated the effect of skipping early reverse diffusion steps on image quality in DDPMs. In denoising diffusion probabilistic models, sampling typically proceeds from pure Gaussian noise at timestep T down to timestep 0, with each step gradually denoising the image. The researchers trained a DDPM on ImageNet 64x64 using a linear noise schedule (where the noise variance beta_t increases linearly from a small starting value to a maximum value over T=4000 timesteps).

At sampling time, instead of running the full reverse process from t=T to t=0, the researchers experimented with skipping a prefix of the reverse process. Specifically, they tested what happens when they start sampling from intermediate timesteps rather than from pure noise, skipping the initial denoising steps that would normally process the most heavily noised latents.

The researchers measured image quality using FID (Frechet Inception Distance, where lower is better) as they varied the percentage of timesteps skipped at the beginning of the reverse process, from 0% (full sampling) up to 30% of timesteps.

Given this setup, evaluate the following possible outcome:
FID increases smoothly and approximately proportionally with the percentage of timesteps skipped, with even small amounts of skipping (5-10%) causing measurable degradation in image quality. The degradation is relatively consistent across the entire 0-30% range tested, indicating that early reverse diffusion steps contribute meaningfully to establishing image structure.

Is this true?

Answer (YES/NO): NO